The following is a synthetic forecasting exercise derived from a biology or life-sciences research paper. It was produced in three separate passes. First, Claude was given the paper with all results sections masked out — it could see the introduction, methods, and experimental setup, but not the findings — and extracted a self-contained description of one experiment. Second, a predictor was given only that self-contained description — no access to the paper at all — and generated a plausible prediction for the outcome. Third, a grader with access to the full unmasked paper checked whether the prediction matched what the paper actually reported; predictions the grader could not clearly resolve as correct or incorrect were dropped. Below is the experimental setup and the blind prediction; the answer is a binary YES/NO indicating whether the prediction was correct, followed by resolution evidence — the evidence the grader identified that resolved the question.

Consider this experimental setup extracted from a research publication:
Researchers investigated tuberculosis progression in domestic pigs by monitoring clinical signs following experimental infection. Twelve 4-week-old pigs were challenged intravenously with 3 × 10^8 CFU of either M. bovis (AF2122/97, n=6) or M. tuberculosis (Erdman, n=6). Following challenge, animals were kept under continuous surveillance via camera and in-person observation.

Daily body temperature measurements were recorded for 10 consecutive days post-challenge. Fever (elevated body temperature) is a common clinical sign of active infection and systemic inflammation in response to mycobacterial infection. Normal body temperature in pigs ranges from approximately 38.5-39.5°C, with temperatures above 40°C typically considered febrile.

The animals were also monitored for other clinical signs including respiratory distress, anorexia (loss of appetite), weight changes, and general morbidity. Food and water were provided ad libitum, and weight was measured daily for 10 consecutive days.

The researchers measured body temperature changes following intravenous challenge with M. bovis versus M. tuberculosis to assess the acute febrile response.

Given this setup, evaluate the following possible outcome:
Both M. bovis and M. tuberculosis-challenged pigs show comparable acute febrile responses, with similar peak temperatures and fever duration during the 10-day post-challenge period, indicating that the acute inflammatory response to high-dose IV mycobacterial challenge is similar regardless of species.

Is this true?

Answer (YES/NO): NO